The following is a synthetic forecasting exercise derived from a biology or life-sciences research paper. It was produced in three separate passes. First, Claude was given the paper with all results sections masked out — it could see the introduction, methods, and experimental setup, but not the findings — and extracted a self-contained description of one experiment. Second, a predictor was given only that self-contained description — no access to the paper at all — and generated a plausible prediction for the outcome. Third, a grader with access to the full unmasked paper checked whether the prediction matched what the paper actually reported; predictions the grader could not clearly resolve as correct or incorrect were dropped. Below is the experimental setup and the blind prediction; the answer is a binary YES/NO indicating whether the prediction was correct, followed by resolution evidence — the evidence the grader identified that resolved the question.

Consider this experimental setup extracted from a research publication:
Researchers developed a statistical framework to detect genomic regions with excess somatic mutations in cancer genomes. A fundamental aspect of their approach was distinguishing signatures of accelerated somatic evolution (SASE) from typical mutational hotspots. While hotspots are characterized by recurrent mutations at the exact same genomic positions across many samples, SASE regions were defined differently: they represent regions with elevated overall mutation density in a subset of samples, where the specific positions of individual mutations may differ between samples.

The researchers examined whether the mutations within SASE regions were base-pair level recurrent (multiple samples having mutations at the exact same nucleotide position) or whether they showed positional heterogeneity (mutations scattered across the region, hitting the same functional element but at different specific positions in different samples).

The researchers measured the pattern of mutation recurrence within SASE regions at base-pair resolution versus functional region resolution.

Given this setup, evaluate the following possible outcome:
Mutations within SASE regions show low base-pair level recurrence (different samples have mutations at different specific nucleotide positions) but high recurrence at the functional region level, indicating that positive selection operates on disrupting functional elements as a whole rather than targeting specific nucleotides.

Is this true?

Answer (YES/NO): YES